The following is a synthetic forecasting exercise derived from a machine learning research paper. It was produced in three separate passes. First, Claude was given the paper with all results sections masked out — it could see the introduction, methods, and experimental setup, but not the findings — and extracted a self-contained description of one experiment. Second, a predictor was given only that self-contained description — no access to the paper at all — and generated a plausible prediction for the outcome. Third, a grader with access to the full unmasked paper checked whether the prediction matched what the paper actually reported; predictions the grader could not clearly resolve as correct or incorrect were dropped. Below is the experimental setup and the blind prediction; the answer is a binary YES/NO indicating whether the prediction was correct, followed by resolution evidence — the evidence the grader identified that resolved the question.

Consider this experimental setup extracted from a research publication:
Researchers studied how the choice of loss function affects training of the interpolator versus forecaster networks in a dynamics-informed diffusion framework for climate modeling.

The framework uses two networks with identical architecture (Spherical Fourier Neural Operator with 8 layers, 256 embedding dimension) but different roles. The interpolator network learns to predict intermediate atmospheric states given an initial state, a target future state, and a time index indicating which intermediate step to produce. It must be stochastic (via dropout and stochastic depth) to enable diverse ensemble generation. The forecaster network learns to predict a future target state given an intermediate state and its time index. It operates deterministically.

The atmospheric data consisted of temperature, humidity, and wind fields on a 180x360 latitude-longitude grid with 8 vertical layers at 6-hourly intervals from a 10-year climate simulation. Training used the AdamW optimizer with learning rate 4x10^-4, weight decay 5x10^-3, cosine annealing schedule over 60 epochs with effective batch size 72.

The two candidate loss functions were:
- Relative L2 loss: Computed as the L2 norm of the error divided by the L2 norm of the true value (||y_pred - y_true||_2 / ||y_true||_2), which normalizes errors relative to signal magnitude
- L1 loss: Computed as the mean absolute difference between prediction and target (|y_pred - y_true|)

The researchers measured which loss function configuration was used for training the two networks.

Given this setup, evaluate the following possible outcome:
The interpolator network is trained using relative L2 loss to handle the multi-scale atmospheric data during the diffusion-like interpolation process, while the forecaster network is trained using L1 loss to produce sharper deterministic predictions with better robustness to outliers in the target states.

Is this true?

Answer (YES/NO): YES